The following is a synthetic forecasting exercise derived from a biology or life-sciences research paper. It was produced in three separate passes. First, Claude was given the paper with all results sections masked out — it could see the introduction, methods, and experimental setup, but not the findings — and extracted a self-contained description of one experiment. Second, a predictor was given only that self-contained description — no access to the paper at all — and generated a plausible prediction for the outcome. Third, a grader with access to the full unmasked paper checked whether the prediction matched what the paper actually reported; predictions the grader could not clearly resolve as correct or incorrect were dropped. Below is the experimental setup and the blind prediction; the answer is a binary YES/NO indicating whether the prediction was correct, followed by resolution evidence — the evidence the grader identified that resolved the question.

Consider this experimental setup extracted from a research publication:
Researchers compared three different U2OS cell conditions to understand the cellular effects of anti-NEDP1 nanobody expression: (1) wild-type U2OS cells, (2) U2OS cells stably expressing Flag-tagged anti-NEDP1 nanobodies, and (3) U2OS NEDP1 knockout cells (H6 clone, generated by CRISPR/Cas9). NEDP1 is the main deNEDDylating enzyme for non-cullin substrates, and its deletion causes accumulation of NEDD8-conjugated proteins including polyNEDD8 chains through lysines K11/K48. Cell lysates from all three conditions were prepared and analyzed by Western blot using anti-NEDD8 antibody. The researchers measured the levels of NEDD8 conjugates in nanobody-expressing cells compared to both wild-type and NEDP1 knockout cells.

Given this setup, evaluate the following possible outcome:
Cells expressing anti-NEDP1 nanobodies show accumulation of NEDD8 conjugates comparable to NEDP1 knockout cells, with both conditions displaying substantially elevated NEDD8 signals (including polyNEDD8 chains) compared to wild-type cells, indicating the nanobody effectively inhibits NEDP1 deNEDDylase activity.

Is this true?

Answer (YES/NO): YES